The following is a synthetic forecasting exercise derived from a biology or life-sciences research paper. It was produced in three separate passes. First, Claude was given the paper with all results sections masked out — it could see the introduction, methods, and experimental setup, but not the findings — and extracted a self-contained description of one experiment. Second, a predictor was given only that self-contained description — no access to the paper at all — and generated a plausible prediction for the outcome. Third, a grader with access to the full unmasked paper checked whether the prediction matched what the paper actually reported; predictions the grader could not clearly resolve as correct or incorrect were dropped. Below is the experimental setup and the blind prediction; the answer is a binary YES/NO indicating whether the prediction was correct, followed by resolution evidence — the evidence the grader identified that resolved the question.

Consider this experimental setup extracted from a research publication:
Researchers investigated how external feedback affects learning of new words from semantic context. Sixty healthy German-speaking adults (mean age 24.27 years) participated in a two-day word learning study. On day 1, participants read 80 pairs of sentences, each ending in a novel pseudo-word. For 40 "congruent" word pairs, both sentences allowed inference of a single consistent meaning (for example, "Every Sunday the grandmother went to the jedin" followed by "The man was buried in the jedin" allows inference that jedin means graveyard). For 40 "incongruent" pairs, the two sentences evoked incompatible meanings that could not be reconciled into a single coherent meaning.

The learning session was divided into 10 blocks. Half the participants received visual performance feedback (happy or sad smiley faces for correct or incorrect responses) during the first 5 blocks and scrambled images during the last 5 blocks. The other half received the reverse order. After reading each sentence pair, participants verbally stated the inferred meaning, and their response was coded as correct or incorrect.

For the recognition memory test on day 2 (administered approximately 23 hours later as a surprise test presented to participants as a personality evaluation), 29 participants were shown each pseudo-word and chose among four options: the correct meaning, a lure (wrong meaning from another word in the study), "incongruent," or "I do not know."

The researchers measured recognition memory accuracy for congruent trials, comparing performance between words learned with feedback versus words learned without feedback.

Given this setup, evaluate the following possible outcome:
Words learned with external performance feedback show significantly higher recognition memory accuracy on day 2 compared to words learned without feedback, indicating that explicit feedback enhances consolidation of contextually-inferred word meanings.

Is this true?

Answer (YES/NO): NO